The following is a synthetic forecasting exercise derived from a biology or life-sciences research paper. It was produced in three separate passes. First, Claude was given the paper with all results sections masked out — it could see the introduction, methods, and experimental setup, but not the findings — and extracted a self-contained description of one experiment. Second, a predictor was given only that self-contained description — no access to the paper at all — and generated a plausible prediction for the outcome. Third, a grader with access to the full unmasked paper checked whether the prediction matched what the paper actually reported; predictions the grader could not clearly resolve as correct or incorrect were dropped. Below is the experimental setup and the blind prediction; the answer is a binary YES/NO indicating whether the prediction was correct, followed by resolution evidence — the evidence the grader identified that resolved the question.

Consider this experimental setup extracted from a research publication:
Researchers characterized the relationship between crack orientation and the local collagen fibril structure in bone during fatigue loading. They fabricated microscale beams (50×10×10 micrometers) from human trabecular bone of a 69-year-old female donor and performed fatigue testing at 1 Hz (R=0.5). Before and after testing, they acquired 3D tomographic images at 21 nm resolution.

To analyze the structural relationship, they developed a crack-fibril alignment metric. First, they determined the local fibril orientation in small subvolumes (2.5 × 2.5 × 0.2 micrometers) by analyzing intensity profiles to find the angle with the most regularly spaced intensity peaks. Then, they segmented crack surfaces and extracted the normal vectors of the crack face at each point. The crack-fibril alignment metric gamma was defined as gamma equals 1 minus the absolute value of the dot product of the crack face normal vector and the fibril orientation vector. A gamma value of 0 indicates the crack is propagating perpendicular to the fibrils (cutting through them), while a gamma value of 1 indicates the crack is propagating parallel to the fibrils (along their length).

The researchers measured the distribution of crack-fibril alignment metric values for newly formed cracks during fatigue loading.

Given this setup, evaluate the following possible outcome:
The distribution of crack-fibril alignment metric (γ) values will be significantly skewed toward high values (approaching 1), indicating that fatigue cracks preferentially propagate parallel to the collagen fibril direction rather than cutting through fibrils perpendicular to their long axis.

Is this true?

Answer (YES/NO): NO